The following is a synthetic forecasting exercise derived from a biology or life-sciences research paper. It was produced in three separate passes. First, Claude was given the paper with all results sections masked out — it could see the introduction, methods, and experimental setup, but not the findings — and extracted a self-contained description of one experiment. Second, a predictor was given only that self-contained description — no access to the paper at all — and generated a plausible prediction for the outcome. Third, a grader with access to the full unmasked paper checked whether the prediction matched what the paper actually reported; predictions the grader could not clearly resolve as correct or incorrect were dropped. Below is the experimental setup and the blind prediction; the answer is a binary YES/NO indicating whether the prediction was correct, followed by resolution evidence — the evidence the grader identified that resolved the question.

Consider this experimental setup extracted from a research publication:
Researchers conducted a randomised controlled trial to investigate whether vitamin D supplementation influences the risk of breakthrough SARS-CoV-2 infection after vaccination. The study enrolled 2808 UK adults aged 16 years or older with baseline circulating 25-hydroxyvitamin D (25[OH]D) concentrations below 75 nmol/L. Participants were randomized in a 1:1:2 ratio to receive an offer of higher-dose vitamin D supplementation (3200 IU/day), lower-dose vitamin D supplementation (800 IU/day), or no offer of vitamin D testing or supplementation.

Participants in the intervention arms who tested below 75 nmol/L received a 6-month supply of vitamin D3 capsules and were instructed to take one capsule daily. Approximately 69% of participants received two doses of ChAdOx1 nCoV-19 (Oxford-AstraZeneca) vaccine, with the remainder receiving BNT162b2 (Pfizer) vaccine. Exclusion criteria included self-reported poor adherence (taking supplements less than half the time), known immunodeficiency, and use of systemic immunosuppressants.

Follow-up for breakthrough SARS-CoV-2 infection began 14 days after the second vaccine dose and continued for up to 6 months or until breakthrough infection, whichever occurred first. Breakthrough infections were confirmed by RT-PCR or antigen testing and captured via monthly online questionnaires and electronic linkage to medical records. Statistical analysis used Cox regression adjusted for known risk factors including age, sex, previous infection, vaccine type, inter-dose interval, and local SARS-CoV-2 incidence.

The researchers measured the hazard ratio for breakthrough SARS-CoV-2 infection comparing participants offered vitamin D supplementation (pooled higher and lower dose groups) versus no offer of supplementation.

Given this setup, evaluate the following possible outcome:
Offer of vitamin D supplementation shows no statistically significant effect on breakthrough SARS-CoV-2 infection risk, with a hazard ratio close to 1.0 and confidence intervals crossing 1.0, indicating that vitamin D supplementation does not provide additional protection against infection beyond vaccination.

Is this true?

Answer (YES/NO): YES